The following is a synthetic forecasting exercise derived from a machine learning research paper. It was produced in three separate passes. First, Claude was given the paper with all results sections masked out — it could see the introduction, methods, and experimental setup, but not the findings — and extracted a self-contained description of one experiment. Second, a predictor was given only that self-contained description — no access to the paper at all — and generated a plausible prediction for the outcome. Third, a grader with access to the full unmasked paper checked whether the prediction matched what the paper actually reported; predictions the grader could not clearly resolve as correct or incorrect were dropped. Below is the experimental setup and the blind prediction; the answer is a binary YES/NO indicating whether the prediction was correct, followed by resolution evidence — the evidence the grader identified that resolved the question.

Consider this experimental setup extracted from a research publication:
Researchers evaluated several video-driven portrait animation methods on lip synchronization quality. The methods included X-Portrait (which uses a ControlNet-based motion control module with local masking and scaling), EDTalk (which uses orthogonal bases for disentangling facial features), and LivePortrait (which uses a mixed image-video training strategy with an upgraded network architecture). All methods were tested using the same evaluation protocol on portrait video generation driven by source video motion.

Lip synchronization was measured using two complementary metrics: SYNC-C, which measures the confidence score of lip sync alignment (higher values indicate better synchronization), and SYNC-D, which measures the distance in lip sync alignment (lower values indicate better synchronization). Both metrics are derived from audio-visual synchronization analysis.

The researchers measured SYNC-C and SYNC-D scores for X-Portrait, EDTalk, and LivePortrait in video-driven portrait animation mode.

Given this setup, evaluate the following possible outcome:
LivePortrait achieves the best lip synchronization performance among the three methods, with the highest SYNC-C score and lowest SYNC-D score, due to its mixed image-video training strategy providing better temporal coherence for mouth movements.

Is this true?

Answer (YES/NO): NO